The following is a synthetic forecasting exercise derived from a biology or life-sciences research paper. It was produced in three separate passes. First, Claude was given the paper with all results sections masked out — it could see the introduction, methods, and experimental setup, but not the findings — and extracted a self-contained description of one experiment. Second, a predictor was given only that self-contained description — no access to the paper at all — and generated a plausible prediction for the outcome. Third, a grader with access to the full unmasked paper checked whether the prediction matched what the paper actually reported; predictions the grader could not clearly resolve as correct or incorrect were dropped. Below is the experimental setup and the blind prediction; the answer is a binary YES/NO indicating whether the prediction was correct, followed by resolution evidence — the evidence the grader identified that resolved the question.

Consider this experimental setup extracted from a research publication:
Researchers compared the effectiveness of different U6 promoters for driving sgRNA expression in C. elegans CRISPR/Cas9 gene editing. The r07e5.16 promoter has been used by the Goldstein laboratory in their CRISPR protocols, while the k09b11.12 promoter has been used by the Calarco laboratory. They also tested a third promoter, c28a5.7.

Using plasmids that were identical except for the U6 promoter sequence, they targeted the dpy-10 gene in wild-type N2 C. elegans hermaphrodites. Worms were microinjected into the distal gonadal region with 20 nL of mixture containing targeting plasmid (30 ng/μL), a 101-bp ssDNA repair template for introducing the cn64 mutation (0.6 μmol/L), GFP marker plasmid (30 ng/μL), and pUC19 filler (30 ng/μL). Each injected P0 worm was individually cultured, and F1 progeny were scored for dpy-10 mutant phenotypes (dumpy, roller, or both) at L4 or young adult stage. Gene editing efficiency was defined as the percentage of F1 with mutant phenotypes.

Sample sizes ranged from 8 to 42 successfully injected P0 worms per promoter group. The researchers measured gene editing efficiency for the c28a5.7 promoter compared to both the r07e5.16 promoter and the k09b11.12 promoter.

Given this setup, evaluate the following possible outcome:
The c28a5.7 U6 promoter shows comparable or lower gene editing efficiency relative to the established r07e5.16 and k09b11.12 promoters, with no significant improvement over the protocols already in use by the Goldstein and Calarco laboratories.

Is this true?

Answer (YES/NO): NO